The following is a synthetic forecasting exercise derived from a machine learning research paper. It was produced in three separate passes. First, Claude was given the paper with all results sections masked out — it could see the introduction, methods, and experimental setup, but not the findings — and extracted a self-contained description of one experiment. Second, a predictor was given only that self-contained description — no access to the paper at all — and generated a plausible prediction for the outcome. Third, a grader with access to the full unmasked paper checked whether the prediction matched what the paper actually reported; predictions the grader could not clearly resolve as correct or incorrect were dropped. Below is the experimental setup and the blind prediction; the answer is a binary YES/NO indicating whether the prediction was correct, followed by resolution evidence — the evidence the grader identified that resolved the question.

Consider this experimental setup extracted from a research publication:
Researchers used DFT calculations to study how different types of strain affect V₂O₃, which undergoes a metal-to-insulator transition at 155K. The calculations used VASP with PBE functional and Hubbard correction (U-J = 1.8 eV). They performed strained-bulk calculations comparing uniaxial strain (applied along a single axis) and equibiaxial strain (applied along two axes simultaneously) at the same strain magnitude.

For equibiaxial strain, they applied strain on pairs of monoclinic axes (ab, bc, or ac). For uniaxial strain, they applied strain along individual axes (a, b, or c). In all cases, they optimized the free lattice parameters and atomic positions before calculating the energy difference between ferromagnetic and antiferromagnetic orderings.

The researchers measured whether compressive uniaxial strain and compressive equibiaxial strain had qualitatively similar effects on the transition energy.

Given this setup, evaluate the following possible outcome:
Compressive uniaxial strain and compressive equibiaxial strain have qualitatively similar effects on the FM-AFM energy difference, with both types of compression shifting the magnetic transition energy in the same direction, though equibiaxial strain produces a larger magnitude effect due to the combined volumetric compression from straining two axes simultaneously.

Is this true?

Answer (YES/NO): YES